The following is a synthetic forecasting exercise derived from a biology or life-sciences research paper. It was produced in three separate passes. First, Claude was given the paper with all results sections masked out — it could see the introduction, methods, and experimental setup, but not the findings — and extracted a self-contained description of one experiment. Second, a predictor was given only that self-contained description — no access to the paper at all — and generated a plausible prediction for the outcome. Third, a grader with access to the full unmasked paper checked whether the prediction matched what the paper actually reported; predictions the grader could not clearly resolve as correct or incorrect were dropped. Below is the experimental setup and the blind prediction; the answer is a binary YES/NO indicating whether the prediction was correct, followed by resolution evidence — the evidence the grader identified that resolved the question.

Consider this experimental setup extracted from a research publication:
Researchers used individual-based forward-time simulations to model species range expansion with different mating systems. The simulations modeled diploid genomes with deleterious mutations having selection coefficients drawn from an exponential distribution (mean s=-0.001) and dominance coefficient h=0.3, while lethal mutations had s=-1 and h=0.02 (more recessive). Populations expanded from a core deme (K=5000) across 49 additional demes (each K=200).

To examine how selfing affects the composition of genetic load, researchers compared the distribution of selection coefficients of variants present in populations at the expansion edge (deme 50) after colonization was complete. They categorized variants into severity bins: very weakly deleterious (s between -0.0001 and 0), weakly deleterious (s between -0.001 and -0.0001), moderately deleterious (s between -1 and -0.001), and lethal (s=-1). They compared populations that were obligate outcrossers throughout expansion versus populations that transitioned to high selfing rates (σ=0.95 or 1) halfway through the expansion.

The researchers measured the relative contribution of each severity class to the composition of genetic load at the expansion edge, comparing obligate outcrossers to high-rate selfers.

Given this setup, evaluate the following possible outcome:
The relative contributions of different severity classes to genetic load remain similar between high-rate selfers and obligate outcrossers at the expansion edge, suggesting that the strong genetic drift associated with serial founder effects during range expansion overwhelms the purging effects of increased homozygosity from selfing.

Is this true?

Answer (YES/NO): NO